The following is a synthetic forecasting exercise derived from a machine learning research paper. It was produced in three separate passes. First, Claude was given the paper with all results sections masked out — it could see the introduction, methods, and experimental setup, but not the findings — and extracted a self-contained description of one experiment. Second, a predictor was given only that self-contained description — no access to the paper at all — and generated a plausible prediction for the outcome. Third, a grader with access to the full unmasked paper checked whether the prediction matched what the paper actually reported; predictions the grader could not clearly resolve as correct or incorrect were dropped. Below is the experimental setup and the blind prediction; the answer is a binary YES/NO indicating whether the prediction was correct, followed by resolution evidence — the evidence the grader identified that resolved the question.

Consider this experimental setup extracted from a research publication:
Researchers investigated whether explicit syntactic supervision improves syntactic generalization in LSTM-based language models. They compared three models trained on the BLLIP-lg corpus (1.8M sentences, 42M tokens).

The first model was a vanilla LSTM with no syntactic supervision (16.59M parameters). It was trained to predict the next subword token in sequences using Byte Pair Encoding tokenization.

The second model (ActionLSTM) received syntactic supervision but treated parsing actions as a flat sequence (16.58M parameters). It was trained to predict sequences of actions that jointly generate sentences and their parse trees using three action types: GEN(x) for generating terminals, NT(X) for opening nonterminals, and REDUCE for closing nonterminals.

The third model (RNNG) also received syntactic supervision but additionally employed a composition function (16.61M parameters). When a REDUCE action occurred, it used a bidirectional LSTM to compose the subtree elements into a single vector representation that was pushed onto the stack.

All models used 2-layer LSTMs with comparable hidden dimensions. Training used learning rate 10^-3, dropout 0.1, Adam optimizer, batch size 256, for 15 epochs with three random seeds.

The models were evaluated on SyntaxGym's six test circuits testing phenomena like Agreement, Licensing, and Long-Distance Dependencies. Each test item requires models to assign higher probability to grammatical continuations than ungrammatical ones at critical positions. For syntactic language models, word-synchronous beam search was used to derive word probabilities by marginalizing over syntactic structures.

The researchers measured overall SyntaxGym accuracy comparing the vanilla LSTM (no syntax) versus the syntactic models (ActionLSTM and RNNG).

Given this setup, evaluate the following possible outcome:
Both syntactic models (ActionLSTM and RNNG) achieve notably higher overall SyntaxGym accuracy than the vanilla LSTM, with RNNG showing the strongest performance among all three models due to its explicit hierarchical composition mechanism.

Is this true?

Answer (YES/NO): YES